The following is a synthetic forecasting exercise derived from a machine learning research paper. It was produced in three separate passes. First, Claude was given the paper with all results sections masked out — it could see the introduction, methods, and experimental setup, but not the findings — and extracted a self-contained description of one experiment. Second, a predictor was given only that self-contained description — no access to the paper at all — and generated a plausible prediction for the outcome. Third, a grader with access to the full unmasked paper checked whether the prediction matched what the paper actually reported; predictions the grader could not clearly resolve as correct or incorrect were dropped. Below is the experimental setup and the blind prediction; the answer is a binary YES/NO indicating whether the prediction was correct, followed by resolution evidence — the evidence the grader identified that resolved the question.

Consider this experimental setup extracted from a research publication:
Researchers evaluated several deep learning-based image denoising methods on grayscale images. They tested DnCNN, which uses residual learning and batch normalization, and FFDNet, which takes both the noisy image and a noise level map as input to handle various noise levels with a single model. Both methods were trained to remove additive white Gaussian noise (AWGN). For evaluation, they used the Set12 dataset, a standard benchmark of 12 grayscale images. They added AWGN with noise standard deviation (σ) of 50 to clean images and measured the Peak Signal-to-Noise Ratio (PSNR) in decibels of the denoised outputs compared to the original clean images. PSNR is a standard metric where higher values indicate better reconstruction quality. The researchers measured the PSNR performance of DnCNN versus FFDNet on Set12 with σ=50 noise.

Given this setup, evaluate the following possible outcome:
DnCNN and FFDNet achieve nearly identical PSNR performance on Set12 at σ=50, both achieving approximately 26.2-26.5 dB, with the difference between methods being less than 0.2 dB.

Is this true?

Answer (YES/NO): NO